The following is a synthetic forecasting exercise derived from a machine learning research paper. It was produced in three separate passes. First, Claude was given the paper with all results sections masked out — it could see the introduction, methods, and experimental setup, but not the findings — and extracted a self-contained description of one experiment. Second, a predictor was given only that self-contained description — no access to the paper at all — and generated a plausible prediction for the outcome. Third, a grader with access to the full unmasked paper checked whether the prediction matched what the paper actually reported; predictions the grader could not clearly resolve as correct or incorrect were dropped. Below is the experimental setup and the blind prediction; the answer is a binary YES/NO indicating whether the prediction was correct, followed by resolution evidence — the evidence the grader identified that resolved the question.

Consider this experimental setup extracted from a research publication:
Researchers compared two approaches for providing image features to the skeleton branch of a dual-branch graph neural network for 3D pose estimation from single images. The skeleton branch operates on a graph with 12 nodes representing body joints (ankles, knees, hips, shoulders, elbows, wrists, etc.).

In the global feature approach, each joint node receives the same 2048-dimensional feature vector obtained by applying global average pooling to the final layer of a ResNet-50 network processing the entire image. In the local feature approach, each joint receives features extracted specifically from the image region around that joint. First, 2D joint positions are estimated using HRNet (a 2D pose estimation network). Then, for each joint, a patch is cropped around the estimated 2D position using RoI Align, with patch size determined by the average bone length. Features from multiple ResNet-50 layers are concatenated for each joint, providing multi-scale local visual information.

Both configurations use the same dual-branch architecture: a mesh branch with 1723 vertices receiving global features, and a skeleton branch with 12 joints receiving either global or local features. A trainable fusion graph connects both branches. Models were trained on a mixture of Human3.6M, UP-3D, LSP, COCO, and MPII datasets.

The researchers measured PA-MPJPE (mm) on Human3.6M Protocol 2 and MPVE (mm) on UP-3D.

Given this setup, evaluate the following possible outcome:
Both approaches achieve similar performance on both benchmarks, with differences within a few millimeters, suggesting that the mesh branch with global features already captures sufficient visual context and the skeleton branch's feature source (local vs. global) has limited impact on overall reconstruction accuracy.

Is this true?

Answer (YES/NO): NO